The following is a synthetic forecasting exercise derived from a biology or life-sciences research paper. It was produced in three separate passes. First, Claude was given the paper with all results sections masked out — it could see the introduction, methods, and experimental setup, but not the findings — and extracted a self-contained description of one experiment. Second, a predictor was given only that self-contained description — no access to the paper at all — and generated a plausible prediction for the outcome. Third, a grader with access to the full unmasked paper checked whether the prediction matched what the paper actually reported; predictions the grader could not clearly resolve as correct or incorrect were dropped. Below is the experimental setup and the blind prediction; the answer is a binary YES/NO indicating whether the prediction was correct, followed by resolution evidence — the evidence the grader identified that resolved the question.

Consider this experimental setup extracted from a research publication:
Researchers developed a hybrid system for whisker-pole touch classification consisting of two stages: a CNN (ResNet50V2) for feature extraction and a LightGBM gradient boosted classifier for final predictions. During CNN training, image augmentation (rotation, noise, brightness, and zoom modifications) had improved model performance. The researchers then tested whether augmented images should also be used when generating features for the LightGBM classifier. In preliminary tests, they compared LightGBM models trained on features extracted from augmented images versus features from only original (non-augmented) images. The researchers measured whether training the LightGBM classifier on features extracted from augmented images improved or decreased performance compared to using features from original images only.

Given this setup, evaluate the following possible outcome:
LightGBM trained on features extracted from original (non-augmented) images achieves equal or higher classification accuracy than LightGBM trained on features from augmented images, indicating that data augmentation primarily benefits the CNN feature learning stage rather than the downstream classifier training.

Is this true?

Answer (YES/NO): YES